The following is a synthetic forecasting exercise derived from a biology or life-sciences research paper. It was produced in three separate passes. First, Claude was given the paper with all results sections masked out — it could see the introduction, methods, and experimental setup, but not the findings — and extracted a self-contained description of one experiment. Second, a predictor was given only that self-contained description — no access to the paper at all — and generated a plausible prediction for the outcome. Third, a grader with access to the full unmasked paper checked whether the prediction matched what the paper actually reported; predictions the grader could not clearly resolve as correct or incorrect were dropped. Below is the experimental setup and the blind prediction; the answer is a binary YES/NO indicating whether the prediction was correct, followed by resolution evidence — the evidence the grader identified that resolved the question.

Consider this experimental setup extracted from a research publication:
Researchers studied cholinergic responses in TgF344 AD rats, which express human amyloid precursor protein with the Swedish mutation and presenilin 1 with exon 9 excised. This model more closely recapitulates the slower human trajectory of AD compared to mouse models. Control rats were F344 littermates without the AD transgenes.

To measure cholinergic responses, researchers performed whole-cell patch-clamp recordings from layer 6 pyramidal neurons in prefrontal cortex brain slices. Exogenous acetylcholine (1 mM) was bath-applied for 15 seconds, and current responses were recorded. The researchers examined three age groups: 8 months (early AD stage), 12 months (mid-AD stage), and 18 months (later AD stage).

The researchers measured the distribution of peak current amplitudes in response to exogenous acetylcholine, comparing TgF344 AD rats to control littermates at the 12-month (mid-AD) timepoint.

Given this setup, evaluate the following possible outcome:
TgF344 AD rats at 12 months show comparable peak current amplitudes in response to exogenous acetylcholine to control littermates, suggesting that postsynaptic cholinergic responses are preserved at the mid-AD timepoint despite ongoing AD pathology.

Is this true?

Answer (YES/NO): NO